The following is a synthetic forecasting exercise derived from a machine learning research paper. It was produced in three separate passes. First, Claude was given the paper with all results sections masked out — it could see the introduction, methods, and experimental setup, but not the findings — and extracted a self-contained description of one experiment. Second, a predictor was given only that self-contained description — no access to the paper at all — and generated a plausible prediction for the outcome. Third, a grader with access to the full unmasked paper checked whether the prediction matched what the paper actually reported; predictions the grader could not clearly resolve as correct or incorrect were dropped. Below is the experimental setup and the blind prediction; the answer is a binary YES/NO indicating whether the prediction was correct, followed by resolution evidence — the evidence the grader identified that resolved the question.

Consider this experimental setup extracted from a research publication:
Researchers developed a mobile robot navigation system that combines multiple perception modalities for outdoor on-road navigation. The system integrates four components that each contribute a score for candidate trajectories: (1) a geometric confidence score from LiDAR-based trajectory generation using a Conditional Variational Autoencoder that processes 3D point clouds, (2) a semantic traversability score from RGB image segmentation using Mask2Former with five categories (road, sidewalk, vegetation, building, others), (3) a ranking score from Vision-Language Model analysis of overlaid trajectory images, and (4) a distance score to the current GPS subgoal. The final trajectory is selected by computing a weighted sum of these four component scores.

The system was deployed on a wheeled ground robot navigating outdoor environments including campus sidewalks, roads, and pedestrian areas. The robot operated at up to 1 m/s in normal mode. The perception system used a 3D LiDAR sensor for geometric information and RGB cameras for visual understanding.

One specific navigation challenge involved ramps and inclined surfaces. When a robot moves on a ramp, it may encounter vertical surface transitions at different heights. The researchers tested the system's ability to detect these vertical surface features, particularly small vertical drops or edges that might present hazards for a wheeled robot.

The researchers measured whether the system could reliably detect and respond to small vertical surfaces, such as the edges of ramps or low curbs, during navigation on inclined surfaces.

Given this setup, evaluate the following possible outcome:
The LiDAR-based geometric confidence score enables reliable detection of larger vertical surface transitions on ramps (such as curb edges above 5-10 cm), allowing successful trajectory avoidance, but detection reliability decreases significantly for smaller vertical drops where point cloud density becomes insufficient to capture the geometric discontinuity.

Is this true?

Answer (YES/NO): NO